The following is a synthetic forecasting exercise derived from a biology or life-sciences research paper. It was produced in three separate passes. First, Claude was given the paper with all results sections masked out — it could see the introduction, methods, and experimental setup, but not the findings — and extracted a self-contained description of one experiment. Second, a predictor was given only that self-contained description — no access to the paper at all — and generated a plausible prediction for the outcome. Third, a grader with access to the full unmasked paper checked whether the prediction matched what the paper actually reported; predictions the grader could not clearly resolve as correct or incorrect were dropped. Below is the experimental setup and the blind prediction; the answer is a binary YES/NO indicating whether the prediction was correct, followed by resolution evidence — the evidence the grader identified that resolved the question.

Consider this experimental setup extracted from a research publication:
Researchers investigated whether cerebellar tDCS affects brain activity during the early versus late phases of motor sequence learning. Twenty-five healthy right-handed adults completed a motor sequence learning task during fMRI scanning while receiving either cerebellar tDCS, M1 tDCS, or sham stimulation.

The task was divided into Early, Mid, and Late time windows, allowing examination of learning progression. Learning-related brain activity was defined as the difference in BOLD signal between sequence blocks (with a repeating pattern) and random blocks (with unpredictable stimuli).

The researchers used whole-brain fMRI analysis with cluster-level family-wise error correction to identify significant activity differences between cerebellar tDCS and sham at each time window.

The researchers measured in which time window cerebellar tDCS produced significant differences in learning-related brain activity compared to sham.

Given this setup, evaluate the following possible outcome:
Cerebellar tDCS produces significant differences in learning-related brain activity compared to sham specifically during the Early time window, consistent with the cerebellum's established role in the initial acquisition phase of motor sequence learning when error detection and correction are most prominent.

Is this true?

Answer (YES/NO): NO